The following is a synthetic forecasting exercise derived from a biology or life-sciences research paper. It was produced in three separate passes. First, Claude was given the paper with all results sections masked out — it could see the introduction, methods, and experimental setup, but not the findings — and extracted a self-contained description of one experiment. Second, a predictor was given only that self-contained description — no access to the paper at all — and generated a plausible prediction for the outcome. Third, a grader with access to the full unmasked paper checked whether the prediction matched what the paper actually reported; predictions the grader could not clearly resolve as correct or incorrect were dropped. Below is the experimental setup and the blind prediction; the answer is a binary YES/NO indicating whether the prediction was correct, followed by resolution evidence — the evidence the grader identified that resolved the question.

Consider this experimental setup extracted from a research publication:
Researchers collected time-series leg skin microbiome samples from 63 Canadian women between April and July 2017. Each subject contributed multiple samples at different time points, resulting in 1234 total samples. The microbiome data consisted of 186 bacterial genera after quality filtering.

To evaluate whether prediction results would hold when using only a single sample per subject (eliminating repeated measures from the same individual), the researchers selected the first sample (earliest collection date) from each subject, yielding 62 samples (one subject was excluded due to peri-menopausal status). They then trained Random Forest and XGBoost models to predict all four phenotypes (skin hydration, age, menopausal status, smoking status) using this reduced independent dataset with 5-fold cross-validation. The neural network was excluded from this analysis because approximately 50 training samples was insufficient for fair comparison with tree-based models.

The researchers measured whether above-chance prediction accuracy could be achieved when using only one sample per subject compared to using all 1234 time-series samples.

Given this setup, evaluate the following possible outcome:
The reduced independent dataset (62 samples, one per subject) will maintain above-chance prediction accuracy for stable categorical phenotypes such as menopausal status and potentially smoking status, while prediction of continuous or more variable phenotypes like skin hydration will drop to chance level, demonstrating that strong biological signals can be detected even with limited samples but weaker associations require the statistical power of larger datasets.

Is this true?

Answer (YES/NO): NO